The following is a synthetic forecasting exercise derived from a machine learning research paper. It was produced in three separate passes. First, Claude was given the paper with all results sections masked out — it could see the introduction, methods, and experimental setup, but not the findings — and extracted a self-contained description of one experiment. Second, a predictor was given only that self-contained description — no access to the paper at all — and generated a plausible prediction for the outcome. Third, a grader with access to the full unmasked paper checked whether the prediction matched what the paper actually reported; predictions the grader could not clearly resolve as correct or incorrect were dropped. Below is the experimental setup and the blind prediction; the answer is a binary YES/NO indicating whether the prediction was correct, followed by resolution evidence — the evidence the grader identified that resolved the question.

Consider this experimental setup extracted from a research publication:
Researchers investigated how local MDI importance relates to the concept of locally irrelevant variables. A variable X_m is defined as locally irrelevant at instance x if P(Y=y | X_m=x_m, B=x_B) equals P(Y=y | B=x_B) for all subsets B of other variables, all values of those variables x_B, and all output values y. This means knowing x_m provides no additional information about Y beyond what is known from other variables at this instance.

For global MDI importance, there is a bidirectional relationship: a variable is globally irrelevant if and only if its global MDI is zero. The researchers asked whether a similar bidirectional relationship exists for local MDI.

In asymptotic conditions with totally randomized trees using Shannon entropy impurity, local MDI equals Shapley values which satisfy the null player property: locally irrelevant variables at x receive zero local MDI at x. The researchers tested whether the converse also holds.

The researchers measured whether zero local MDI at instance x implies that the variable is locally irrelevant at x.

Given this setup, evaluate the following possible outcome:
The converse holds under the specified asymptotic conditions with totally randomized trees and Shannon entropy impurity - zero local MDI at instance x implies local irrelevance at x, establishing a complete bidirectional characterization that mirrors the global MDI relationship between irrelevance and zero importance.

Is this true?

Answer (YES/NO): NO